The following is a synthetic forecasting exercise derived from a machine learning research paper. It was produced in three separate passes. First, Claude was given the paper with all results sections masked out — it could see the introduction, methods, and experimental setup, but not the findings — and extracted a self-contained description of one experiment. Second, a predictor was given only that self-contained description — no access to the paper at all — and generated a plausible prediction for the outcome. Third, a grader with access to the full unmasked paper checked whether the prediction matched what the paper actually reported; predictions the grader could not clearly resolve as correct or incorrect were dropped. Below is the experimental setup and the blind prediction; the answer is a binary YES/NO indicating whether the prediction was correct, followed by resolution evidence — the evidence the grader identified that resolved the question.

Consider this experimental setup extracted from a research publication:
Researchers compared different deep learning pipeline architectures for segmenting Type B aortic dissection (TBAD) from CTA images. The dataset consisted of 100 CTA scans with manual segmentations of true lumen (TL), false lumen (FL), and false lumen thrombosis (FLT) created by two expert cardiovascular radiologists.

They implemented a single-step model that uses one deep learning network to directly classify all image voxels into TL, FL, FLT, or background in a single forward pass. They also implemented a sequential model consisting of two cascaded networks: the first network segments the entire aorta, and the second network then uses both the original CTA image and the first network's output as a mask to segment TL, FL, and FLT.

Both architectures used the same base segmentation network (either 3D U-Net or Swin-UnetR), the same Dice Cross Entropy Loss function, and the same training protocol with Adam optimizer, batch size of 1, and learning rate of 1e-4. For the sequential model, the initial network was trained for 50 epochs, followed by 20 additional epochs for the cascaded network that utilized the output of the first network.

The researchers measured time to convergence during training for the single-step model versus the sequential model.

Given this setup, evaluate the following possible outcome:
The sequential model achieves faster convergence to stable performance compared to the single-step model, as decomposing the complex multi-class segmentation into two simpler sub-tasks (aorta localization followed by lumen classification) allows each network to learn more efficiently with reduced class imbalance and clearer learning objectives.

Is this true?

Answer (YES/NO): YES